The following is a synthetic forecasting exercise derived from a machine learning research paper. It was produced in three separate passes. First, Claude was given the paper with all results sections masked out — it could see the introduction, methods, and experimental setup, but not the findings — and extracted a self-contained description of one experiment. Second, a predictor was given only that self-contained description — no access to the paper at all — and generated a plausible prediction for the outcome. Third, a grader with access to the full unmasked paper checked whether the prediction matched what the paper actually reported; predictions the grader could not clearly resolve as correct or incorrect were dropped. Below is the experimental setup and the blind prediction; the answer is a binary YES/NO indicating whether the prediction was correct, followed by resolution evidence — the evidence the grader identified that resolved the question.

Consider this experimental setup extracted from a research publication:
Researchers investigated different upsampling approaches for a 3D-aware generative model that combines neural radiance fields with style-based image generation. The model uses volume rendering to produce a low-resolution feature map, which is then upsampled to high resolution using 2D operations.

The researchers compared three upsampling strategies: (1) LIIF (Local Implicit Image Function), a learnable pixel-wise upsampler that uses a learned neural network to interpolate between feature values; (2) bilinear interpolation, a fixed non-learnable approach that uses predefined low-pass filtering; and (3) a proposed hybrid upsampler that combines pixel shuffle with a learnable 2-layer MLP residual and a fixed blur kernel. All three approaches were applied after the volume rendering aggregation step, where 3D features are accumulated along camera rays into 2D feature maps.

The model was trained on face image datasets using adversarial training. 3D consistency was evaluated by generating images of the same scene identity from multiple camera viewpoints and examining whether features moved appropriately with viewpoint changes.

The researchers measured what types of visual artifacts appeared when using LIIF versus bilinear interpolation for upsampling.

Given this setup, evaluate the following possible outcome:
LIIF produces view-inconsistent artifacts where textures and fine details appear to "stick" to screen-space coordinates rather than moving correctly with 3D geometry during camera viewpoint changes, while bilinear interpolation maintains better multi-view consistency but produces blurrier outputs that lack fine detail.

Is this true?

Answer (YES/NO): NO